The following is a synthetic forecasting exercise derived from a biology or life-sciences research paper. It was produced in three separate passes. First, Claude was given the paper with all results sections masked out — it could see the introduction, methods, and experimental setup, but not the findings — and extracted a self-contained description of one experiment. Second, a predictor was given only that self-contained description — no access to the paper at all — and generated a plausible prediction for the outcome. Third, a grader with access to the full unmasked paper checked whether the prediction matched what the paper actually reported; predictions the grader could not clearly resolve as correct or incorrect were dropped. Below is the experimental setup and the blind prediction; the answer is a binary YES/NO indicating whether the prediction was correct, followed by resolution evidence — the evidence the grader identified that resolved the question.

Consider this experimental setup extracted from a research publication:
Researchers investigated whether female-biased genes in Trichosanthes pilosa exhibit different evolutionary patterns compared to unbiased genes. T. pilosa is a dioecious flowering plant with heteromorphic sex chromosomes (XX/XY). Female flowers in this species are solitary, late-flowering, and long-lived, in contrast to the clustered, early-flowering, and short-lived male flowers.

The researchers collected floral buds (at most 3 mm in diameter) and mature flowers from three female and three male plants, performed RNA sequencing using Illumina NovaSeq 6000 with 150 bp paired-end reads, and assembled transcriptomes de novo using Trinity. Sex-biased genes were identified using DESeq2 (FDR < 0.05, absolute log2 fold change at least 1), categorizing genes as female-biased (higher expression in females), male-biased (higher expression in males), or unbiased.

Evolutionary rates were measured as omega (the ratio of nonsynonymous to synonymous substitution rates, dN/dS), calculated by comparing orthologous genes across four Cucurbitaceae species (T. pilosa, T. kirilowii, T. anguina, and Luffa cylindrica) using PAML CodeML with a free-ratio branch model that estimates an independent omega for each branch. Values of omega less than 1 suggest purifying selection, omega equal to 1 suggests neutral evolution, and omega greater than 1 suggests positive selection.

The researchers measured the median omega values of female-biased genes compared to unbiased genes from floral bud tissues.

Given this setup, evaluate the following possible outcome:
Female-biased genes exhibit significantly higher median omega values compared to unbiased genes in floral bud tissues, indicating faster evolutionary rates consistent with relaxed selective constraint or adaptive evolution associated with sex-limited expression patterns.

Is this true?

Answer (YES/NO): NO